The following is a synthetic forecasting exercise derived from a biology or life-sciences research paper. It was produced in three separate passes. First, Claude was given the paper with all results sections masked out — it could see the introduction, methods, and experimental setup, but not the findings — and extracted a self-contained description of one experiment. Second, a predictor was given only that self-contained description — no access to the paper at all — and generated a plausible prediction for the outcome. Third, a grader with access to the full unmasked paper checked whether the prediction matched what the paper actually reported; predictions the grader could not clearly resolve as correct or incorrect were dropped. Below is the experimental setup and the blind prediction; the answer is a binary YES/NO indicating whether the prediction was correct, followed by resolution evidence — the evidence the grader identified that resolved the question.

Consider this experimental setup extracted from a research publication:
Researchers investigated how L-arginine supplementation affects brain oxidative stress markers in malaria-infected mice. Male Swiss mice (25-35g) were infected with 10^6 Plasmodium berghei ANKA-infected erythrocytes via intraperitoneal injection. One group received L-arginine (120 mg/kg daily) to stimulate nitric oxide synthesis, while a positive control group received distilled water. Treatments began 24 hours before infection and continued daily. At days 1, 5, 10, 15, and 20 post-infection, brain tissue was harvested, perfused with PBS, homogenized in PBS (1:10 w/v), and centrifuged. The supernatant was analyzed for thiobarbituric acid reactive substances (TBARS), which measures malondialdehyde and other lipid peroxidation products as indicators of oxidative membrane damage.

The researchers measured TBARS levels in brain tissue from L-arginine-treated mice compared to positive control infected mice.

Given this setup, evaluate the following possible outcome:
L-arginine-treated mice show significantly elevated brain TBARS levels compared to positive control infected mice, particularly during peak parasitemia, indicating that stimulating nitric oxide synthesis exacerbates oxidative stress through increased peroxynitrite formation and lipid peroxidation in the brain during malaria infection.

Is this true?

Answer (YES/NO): NO